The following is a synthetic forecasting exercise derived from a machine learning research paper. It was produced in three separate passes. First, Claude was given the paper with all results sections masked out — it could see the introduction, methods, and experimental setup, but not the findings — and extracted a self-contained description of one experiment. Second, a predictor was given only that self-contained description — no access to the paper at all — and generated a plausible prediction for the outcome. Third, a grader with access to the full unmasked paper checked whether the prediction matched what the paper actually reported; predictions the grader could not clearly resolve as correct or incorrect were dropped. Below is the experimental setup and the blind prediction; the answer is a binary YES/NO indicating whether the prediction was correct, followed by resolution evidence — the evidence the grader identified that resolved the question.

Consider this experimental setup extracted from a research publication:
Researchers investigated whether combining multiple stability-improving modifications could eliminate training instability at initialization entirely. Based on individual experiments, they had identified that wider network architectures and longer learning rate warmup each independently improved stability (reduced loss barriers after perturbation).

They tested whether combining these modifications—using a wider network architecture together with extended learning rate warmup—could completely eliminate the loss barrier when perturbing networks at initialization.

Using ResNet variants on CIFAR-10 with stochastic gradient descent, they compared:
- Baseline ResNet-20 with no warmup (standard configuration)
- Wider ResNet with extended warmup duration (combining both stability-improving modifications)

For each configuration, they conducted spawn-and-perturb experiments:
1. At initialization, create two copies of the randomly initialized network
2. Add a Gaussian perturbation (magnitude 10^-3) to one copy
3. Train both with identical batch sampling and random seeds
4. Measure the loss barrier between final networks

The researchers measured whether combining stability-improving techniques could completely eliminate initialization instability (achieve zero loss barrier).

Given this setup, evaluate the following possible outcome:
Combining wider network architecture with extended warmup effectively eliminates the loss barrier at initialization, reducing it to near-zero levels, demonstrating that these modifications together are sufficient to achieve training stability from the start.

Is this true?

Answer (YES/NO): NO